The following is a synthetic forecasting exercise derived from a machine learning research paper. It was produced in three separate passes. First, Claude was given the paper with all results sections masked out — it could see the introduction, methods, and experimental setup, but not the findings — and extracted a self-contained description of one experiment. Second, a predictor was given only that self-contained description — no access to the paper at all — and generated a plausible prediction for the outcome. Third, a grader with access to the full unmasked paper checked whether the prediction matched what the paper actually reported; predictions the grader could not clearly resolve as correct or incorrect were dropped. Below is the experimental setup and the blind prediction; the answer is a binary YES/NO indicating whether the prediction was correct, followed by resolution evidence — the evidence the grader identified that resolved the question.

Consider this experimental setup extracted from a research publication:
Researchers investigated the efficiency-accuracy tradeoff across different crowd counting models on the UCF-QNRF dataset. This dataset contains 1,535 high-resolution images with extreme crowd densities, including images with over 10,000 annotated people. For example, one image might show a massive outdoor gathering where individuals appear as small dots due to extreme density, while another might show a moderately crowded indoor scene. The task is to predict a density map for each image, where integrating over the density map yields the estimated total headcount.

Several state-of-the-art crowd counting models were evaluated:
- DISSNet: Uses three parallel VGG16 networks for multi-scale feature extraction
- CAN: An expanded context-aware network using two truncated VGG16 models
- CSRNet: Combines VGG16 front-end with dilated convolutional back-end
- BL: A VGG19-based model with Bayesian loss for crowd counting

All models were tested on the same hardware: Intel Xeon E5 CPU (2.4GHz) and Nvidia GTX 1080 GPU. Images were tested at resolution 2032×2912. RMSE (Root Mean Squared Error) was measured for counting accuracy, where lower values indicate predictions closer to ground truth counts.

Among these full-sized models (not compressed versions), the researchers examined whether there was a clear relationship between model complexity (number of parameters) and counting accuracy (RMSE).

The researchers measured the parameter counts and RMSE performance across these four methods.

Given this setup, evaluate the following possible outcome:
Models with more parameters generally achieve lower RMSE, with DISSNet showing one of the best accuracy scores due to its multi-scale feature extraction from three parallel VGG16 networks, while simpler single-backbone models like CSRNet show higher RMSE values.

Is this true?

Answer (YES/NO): NO